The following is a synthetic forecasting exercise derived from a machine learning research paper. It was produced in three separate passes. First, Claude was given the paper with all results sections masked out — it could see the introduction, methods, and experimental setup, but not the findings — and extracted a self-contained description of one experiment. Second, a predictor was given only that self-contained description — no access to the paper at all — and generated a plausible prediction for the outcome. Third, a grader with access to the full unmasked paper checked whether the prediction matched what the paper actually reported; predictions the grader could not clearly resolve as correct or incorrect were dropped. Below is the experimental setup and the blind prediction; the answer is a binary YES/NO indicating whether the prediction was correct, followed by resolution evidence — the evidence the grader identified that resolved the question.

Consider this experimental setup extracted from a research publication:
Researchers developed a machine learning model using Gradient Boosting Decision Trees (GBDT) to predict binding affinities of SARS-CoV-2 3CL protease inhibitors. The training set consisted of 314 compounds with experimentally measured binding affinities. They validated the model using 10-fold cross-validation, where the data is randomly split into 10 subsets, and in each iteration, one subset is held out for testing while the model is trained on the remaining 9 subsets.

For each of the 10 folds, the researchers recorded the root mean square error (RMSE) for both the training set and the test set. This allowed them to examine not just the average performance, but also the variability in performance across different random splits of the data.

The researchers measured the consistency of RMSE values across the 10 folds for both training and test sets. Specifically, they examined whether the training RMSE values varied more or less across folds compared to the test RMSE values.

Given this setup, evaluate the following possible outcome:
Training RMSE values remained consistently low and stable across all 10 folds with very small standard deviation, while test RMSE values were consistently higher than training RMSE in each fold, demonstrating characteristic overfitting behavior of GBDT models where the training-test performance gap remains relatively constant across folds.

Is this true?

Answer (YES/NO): NO